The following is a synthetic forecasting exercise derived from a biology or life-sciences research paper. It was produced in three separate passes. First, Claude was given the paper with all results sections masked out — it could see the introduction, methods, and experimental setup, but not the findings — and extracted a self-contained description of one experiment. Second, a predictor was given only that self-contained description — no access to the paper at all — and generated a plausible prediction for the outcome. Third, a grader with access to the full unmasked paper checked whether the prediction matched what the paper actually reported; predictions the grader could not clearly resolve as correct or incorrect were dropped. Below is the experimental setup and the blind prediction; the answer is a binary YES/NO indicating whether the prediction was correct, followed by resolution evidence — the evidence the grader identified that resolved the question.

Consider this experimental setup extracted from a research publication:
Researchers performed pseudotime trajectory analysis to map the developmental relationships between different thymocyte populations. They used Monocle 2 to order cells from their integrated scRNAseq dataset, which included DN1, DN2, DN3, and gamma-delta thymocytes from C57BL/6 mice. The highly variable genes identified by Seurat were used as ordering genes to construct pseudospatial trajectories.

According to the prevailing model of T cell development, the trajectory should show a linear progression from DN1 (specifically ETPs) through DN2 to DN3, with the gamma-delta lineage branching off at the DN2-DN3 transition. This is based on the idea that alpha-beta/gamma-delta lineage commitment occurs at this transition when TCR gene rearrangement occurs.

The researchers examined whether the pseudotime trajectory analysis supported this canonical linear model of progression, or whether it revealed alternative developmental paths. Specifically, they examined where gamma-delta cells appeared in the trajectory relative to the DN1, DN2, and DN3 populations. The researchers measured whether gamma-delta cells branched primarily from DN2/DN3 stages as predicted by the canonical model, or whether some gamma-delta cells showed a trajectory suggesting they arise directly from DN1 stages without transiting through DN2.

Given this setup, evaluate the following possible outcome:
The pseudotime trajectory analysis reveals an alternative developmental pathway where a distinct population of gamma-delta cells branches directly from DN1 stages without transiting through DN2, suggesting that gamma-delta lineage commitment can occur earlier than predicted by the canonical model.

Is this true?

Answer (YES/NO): YES